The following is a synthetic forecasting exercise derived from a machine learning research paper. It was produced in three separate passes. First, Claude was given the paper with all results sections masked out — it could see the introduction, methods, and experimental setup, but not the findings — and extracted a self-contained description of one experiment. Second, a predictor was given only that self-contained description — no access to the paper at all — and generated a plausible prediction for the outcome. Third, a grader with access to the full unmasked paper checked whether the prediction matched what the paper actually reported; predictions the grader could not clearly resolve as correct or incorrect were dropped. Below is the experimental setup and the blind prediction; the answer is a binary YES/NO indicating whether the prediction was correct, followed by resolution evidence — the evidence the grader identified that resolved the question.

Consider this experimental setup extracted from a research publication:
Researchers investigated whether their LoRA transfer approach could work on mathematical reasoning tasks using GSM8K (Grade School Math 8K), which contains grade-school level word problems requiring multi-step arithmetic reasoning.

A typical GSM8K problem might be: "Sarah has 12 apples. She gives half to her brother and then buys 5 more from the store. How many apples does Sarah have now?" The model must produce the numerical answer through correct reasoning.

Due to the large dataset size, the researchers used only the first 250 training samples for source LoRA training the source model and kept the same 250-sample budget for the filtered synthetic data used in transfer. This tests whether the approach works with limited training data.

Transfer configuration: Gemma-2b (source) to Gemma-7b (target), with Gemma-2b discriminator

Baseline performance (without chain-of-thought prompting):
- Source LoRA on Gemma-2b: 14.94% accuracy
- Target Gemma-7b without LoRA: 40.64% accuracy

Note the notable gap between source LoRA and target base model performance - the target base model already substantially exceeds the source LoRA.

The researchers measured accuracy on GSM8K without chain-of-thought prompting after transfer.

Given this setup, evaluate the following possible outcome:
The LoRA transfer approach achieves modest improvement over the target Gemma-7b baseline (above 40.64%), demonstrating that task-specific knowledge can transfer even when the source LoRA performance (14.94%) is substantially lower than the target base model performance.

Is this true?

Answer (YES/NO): YES